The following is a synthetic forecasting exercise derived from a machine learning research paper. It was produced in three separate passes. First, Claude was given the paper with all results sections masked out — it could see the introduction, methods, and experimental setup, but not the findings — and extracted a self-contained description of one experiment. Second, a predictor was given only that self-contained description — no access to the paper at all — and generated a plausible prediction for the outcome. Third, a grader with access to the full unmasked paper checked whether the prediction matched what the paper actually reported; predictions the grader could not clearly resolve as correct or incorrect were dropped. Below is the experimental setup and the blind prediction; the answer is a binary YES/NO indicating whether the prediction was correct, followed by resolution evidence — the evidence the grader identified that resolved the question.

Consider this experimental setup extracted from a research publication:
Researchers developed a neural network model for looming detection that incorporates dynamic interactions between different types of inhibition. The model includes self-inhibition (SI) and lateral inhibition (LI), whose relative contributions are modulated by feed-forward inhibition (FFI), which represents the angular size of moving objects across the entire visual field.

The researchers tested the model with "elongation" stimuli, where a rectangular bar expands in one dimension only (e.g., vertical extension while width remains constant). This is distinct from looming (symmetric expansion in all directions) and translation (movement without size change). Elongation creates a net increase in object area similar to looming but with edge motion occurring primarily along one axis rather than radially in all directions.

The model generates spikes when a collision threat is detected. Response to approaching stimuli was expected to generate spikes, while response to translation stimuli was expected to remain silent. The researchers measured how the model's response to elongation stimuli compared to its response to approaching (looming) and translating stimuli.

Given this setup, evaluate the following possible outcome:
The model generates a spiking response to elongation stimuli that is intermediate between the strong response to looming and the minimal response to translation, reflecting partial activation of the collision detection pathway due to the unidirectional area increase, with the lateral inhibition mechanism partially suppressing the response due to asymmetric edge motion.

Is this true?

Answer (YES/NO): NO